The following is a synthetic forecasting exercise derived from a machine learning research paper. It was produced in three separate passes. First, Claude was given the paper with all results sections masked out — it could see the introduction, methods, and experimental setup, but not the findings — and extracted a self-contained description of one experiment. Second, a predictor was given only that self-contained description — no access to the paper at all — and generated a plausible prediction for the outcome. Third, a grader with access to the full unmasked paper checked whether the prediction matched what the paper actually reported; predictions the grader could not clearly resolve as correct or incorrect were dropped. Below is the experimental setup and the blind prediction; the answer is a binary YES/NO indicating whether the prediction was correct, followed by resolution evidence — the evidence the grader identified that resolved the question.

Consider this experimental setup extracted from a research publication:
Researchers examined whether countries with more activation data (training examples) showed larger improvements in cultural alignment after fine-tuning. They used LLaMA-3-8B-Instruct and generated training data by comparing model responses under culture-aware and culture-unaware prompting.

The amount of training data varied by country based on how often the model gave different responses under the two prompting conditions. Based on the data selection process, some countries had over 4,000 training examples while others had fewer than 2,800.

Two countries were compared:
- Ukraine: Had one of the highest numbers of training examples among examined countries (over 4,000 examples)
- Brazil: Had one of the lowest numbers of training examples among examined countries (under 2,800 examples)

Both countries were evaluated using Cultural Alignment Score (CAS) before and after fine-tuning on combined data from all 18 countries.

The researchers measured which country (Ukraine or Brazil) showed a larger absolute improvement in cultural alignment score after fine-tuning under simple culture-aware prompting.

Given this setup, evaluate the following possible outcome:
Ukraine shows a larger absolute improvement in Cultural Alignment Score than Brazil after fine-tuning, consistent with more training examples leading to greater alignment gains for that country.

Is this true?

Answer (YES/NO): NO